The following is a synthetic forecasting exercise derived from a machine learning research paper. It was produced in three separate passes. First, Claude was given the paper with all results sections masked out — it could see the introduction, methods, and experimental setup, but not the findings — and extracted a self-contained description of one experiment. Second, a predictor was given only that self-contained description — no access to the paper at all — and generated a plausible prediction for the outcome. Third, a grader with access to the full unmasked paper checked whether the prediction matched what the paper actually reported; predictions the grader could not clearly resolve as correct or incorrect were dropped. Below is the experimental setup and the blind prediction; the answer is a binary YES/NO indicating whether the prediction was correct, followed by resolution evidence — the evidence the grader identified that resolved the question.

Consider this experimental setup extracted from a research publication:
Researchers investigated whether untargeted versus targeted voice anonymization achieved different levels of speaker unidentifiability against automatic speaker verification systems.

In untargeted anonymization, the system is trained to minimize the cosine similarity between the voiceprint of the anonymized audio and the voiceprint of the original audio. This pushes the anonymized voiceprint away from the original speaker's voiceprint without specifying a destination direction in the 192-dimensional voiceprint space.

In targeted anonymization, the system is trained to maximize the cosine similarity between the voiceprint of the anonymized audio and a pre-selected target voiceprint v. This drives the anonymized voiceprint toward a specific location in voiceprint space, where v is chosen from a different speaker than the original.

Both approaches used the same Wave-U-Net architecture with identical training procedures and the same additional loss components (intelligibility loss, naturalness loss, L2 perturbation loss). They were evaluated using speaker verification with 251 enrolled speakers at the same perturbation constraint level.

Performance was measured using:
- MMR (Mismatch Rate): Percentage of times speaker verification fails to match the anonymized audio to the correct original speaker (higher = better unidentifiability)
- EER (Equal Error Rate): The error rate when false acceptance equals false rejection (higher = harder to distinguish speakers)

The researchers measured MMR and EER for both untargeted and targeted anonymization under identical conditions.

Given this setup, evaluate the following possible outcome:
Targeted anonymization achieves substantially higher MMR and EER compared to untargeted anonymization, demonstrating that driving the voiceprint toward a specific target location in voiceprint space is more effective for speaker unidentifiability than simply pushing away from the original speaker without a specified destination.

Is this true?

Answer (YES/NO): NO